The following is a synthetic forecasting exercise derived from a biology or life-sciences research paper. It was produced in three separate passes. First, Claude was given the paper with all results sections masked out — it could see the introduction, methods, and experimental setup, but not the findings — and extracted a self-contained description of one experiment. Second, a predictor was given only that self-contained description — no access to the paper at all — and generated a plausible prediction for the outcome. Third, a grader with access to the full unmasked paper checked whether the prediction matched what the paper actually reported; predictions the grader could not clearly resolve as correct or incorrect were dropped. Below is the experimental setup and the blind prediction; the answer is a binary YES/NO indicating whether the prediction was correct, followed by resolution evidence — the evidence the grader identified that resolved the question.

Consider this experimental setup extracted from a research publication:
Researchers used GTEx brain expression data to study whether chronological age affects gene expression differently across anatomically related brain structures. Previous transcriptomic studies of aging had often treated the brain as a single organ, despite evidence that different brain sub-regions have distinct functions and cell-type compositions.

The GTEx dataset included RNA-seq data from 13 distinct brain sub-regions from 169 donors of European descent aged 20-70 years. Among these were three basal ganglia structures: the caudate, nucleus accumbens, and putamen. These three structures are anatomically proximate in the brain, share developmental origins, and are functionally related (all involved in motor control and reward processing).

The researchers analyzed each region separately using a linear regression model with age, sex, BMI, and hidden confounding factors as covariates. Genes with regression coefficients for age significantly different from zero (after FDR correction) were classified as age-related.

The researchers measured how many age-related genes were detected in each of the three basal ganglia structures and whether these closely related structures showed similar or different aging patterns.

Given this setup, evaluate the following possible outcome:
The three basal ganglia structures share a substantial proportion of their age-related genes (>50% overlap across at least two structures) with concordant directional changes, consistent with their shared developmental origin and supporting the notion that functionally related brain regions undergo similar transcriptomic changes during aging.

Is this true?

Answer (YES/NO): NO